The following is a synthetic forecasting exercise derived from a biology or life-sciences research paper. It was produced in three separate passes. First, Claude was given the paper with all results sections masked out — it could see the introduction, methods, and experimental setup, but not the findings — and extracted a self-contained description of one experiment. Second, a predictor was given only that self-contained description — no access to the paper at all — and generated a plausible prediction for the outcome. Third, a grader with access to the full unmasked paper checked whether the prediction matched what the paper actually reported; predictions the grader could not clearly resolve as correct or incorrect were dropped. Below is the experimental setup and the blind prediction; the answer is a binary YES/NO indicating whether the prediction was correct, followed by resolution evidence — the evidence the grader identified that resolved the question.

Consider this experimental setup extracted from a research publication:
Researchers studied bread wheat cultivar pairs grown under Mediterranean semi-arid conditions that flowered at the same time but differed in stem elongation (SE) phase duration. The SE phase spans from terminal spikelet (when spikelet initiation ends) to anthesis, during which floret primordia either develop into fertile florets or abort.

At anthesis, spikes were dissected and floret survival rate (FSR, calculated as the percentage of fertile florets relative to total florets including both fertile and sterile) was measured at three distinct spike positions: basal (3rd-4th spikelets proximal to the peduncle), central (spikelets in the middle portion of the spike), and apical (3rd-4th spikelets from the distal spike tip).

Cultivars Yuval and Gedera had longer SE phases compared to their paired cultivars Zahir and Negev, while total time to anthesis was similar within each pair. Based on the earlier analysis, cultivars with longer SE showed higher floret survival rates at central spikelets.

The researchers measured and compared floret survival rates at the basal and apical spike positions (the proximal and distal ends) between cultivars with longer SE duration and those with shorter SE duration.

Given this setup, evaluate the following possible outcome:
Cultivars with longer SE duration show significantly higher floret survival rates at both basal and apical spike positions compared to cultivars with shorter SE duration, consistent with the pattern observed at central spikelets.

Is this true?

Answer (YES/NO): NO